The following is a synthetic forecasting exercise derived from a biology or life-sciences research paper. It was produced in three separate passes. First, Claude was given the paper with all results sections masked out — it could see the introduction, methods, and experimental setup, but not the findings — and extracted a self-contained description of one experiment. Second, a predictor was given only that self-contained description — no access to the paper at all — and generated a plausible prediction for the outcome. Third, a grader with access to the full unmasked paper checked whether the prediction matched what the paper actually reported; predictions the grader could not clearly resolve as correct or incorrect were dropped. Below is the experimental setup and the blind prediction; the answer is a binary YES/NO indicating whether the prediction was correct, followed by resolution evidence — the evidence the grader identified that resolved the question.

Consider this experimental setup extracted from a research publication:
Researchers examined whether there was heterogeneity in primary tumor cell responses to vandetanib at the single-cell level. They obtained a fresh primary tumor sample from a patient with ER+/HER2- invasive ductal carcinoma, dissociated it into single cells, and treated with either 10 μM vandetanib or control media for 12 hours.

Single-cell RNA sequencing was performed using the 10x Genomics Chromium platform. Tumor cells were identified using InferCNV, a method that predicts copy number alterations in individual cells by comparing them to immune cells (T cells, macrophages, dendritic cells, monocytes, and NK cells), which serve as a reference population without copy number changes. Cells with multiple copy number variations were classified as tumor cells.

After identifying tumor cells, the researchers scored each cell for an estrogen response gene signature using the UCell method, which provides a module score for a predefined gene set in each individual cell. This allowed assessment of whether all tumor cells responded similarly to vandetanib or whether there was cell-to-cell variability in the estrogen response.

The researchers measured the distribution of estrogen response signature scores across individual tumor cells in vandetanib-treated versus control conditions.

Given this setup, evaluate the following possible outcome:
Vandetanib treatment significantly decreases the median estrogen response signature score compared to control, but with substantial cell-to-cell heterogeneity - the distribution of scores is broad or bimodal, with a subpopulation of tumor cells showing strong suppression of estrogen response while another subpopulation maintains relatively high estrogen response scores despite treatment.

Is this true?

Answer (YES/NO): NO